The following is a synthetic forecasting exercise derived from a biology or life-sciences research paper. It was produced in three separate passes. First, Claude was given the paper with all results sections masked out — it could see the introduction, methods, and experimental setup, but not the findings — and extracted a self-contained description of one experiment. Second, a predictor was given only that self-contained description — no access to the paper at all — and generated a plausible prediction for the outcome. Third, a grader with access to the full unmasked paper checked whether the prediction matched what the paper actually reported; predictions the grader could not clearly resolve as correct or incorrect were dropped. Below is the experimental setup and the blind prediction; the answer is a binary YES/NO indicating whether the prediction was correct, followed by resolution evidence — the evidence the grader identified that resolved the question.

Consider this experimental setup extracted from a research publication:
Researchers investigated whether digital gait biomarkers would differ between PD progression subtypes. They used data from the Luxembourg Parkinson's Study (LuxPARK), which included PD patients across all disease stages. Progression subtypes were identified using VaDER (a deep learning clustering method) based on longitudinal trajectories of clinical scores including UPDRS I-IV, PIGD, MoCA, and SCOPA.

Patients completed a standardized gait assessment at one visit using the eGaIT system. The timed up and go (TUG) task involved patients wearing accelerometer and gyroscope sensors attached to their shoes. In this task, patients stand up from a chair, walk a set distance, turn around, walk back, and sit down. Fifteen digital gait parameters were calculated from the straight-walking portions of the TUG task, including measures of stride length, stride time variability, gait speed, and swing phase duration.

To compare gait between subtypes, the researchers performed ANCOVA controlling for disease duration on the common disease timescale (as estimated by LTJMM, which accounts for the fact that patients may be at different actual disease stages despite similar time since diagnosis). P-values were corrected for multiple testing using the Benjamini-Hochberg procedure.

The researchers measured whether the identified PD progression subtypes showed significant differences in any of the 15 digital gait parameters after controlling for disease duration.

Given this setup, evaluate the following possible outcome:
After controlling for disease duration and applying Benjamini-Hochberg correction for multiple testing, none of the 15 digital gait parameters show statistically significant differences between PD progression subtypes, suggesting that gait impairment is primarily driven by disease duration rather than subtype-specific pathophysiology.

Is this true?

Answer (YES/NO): NO